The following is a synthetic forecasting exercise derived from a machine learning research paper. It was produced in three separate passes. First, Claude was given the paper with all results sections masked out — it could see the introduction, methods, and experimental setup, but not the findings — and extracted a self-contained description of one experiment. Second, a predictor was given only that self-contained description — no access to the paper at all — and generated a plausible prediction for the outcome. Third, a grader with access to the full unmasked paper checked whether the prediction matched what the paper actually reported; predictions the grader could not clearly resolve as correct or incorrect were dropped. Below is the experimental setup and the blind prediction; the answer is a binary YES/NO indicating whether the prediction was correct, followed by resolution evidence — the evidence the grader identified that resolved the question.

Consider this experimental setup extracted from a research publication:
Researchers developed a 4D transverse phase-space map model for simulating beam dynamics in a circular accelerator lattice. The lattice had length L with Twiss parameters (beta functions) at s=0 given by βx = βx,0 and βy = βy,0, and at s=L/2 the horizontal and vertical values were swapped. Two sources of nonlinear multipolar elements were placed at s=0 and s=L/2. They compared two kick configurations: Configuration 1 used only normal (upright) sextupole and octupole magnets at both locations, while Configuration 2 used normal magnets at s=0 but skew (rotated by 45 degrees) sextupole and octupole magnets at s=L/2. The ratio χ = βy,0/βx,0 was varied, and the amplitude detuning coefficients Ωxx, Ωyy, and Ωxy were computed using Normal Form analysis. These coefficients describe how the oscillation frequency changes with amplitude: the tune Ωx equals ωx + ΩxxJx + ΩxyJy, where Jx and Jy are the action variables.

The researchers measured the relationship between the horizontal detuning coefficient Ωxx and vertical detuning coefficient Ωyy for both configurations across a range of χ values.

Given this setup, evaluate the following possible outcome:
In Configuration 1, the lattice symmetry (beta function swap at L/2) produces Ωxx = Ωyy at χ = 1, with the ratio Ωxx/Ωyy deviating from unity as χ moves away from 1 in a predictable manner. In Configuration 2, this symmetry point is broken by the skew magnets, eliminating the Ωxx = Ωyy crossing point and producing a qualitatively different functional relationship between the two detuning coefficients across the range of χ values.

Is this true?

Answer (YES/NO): NO